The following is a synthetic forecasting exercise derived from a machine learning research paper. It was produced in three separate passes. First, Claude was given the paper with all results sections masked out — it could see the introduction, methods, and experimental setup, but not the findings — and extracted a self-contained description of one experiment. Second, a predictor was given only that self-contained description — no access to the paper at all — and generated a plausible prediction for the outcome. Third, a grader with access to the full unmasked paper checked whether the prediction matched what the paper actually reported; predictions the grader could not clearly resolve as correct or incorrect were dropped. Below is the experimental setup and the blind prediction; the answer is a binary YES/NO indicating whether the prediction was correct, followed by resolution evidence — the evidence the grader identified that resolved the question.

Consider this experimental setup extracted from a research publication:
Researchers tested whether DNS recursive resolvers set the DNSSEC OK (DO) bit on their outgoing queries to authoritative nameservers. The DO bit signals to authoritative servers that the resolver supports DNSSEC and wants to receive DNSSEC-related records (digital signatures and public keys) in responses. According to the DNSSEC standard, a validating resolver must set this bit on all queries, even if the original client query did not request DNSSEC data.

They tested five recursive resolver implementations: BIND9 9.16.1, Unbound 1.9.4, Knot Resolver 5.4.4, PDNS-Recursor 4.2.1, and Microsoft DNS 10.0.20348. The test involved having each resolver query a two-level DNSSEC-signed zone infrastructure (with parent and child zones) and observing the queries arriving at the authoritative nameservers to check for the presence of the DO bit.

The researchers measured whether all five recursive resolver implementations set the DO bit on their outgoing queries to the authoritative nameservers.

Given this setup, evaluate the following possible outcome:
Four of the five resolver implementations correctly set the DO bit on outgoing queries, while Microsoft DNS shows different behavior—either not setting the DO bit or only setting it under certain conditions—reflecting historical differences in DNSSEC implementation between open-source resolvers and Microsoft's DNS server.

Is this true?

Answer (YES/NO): NO